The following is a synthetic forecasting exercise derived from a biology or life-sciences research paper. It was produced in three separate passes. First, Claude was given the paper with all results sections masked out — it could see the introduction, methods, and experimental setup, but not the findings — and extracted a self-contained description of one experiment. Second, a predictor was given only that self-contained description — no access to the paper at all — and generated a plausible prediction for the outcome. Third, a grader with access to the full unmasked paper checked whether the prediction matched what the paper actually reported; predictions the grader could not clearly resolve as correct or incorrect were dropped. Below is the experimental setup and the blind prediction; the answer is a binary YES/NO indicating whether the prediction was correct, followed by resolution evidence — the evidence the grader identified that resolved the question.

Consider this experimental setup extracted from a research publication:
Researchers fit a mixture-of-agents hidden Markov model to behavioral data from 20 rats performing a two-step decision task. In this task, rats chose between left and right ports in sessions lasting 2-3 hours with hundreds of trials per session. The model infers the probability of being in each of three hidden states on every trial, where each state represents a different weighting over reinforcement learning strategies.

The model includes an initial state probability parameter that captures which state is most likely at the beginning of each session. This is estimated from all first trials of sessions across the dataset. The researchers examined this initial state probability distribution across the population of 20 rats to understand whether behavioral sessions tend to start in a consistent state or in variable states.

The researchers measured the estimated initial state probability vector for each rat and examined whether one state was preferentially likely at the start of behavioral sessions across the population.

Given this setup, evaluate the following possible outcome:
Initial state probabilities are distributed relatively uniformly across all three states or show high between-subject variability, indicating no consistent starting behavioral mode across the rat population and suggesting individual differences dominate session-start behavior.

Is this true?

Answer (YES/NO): NO